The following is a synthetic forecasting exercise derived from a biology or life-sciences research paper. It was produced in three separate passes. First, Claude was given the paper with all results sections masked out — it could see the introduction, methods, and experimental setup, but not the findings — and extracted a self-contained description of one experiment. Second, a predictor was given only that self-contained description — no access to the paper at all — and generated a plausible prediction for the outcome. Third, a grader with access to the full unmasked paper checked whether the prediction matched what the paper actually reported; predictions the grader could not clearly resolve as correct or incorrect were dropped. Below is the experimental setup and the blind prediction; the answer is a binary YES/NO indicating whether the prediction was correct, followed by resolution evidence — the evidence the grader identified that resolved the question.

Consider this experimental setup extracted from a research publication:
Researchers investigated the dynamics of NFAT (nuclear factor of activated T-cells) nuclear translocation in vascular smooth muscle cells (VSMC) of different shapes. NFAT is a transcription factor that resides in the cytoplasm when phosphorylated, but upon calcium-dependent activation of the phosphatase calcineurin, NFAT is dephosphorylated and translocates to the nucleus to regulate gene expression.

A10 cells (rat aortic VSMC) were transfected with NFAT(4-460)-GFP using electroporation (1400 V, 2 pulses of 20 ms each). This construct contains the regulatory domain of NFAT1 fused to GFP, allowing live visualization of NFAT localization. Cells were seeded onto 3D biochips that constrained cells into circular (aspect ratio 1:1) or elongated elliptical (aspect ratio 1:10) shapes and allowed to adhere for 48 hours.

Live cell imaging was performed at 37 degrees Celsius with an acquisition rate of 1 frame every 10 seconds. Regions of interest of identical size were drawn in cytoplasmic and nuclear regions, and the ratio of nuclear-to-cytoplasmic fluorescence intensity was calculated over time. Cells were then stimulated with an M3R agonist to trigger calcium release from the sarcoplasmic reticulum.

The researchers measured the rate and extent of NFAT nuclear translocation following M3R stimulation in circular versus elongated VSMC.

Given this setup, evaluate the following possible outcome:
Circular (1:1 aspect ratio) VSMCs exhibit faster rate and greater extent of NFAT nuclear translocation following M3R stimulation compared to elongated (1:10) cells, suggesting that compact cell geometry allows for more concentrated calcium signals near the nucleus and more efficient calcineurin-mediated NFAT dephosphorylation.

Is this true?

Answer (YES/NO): NO